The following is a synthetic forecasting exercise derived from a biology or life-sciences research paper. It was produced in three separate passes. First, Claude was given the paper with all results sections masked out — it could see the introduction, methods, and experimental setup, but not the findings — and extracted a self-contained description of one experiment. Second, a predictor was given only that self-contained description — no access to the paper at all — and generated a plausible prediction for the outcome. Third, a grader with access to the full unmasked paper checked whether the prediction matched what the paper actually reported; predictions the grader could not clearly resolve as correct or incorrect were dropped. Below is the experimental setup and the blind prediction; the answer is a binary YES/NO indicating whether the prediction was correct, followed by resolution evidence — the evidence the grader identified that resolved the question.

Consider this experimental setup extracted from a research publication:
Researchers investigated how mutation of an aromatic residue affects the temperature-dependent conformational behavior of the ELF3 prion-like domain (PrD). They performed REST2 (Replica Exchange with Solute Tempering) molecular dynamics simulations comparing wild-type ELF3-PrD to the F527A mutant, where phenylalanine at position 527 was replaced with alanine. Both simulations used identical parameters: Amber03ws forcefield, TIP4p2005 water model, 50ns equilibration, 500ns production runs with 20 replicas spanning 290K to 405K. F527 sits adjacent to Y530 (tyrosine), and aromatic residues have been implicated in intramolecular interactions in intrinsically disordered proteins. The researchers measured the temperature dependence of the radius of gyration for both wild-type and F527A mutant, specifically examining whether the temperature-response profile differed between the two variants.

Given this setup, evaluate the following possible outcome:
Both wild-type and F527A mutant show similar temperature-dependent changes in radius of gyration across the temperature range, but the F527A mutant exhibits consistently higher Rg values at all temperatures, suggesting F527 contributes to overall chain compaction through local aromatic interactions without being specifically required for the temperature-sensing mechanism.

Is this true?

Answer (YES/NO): NO